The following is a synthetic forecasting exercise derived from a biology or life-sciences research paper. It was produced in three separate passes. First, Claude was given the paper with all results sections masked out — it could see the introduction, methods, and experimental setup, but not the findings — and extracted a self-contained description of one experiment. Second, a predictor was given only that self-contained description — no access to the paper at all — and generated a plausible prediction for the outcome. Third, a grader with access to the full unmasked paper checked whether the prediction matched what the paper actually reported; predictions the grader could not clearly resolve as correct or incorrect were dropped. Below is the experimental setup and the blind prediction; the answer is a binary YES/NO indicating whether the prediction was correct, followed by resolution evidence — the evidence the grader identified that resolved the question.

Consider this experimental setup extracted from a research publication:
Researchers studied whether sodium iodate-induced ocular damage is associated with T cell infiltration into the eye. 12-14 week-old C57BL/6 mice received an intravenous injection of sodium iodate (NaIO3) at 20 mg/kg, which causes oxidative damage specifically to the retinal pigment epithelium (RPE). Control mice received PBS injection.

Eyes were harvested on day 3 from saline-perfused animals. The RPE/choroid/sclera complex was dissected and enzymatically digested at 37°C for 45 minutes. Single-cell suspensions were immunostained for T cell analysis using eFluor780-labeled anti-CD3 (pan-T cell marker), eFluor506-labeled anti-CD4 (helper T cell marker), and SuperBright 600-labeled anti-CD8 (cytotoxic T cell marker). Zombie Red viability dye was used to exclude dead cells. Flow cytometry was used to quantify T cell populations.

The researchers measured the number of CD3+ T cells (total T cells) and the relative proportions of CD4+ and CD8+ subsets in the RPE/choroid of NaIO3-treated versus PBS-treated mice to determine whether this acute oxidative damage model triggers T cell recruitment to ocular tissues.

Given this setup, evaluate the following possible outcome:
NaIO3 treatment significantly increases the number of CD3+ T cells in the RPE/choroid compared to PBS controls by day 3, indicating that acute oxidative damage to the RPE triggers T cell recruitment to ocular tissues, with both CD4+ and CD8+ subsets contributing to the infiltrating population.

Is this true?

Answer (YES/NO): YES